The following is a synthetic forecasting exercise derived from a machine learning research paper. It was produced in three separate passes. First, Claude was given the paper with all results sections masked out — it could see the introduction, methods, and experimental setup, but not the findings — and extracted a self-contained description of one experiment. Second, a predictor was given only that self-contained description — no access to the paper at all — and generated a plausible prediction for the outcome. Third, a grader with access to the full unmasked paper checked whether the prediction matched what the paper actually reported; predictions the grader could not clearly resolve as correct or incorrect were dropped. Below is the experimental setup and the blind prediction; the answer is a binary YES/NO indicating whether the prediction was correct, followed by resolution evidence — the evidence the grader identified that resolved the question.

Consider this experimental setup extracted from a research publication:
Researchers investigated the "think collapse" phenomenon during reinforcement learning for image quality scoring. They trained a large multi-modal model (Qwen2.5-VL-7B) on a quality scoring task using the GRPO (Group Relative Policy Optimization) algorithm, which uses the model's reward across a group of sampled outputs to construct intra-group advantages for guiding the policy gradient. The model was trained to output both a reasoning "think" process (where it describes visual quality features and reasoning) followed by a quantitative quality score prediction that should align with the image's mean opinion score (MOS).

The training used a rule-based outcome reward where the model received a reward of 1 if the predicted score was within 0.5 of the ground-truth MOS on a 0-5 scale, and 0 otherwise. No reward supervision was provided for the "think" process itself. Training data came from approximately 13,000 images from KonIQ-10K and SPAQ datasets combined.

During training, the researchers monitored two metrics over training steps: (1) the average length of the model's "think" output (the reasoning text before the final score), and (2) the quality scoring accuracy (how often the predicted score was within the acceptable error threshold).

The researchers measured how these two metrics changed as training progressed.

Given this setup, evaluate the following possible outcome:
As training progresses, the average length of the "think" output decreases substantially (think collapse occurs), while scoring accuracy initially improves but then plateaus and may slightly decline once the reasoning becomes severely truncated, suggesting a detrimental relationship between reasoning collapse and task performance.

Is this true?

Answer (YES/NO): NO